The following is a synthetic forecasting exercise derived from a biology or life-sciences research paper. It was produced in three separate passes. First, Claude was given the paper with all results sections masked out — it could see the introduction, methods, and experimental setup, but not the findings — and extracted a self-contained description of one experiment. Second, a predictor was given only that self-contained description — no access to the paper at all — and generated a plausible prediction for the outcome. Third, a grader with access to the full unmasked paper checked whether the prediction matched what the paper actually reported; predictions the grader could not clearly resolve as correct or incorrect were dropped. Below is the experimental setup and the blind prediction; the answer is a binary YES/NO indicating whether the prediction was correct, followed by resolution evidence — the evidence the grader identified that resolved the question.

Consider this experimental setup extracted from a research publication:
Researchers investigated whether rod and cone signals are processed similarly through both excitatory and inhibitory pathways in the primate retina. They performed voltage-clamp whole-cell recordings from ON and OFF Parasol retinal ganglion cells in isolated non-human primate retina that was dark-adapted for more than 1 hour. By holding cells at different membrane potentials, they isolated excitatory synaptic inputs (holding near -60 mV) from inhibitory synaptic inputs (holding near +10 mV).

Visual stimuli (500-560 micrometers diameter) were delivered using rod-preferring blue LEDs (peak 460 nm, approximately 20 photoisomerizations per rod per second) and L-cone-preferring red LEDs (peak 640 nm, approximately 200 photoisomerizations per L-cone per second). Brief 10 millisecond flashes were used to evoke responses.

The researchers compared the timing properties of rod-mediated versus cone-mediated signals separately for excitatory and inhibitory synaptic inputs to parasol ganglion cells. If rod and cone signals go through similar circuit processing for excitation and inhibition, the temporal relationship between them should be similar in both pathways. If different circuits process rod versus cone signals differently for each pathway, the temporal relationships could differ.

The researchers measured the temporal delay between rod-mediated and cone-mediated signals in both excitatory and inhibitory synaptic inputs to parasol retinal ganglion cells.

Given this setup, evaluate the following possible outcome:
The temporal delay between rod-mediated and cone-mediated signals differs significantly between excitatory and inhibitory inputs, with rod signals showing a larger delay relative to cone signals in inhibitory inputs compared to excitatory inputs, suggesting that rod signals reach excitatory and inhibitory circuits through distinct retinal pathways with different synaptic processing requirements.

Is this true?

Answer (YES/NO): NO